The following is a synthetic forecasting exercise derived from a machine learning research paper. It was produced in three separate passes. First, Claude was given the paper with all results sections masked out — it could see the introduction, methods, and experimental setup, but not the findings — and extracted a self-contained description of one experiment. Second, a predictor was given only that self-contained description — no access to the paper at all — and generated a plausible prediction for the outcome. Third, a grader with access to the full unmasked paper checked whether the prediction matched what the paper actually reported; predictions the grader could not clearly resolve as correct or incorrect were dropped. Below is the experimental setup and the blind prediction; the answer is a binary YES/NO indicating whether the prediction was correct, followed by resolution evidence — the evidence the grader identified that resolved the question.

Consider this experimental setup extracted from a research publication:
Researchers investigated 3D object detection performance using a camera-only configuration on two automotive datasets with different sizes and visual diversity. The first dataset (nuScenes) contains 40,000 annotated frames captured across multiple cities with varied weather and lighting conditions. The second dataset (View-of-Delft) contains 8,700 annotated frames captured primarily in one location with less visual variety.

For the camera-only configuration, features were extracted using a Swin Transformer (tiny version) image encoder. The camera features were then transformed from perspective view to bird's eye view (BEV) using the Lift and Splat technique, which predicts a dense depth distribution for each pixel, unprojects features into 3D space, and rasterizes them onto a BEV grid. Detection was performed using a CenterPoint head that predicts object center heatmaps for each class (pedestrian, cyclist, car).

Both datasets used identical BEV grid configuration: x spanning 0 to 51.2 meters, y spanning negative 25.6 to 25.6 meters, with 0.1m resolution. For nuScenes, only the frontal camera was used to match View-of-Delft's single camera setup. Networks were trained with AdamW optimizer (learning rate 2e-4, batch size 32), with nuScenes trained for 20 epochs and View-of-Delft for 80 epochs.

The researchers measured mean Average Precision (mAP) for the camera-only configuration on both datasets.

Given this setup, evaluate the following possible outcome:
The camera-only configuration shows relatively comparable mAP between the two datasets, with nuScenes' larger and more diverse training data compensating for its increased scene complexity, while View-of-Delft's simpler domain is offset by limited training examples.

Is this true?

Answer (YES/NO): NO